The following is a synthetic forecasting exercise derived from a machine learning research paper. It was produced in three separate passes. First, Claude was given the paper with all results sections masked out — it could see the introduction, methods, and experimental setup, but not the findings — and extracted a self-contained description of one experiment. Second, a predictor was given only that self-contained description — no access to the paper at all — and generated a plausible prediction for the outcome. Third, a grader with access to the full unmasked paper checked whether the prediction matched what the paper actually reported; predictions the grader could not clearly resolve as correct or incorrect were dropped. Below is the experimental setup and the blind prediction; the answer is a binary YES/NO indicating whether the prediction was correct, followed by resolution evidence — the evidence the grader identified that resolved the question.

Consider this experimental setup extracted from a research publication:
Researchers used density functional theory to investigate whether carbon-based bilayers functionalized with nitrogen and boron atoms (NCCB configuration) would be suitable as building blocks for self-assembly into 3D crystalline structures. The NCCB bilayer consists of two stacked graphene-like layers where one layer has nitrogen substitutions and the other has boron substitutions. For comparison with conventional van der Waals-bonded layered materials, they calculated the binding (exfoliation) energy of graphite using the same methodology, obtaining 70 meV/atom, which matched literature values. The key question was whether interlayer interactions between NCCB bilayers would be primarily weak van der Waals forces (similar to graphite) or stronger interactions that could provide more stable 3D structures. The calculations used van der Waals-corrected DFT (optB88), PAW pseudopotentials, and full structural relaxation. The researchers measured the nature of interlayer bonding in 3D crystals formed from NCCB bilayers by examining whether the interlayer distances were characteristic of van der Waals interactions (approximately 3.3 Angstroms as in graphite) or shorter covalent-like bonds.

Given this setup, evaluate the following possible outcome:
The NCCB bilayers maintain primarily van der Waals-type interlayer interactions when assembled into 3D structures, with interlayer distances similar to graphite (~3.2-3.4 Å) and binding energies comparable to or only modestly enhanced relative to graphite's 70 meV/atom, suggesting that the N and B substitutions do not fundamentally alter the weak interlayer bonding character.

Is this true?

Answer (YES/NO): NO